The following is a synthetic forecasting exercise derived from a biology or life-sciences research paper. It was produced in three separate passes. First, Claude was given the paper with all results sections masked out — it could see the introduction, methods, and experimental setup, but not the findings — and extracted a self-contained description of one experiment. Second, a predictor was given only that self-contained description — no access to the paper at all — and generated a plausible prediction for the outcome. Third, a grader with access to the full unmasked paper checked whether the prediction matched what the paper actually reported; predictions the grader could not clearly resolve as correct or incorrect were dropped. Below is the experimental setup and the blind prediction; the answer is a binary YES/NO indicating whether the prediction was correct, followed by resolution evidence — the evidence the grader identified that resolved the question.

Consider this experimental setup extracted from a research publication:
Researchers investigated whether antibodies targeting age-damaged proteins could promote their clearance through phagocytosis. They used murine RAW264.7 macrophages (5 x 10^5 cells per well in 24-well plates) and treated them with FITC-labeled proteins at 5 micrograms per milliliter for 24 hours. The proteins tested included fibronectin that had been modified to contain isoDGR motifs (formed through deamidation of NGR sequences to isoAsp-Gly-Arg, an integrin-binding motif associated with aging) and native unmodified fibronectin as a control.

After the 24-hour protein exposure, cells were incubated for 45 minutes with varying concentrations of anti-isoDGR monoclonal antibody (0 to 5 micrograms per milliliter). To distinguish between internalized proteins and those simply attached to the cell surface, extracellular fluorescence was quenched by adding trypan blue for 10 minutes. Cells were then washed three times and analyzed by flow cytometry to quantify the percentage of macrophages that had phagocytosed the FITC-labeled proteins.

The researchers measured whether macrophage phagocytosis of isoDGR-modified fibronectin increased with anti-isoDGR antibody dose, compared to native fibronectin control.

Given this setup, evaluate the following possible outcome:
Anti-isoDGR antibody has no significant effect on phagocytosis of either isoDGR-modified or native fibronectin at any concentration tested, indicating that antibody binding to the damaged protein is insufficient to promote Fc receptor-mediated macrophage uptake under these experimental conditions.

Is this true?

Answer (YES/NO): NO